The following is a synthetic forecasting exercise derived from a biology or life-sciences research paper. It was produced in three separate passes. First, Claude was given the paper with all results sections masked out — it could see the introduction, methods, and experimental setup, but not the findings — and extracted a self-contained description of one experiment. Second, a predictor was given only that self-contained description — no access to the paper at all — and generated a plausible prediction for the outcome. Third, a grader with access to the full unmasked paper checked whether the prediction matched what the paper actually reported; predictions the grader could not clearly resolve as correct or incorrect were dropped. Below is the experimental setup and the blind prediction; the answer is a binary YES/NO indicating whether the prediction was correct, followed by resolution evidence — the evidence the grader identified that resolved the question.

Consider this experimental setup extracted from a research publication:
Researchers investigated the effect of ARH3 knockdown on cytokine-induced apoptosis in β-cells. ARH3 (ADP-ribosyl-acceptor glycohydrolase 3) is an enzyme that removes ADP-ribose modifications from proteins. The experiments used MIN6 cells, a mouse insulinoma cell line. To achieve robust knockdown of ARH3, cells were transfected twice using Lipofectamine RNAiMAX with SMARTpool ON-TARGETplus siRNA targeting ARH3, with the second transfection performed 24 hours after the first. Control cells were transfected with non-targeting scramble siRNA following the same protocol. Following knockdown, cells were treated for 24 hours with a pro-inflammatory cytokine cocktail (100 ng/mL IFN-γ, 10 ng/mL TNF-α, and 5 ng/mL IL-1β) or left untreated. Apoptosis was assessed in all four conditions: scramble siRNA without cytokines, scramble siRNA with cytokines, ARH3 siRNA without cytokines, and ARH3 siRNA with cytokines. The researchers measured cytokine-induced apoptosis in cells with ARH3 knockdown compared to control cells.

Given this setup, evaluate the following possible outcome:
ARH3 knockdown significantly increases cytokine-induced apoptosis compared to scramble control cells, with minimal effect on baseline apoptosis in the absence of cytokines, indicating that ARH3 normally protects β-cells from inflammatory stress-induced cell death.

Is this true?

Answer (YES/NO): NO